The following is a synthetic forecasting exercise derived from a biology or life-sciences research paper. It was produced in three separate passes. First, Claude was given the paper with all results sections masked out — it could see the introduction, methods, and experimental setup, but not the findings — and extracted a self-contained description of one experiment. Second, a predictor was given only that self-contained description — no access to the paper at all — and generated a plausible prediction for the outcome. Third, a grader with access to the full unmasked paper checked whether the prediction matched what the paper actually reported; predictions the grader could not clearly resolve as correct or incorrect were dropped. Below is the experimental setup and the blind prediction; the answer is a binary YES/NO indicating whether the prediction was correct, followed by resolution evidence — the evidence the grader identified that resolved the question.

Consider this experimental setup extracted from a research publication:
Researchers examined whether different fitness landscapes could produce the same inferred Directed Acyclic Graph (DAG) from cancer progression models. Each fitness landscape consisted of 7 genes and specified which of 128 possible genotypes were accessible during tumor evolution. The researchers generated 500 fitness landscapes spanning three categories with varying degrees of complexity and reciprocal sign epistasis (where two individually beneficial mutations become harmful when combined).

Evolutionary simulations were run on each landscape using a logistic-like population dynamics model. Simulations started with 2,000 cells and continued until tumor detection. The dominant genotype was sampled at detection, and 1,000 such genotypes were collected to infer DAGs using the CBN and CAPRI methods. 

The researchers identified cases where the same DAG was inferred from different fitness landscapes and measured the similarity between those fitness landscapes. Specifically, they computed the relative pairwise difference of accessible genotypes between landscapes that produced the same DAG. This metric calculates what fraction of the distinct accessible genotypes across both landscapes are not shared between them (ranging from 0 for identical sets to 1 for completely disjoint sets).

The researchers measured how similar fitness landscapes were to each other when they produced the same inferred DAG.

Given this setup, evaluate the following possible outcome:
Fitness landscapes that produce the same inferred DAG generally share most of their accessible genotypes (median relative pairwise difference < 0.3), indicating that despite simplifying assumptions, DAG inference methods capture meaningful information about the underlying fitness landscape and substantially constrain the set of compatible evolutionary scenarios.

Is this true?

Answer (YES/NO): NO